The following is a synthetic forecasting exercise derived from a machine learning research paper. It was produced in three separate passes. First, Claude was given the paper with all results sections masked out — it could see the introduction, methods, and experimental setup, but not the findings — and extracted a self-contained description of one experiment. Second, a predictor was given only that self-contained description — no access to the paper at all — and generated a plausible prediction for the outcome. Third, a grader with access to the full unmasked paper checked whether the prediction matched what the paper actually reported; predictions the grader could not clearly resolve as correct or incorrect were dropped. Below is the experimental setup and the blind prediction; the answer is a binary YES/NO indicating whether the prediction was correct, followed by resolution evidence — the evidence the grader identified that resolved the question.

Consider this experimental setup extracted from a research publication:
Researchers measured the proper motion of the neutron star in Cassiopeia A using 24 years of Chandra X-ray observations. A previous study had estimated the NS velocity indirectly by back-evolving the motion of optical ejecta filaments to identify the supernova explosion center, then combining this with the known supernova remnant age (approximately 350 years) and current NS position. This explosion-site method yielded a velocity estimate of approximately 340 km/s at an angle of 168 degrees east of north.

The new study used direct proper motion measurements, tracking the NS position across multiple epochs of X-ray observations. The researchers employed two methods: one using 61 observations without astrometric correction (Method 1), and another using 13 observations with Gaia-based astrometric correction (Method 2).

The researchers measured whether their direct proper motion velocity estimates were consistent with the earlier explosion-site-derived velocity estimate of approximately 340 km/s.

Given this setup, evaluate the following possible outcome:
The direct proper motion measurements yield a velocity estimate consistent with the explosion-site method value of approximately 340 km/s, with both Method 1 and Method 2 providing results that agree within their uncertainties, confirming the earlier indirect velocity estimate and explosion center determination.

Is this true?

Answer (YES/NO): YES